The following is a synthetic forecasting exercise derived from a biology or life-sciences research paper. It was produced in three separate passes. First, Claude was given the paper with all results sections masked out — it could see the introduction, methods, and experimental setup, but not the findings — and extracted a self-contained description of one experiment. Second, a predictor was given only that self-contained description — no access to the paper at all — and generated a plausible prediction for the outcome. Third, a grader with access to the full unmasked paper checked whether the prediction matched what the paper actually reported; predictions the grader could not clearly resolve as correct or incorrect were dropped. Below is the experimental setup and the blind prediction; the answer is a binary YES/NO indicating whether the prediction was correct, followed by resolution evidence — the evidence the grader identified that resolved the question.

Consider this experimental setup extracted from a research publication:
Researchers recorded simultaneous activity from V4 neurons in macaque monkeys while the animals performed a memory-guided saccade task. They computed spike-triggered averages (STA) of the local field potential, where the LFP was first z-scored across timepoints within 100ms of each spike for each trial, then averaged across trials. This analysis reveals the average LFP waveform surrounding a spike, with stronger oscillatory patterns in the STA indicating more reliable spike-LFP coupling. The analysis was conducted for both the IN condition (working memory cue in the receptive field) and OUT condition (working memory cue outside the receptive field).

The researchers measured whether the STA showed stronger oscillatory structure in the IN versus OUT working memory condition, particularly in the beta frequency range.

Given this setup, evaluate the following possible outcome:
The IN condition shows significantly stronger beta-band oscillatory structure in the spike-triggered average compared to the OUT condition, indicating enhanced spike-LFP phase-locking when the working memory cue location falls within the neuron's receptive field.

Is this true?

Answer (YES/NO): YES